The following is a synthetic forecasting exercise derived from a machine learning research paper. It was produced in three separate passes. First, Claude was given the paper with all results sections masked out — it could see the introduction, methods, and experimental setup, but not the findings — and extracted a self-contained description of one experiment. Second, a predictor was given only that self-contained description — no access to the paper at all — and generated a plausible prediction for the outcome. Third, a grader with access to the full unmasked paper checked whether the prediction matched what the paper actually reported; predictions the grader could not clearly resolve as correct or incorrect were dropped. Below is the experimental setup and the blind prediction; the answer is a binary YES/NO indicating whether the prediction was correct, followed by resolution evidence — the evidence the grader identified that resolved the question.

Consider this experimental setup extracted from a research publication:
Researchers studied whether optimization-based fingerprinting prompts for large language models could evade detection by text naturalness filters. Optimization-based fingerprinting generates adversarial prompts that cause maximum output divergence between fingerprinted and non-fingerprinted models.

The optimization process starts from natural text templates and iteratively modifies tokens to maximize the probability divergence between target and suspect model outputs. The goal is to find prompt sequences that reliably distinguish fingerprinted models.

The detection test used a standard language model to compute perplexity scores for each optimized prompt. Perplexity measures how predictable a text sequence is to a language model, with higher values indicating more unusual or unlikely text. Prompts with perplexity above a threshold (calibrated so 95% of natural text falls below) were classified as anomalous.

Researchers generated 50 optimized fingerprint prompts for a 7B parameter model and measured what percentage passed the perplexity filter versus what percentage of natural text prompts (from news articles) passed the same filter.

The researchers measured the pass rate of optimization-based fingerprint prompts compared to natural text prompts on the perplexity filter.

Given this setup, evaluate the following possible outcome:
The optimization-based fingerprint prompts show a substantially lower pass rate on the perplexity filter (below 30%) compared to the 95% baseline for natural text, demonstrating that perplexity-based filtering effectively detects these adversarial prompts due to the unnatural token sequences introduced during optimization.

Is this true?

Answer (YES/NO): YES